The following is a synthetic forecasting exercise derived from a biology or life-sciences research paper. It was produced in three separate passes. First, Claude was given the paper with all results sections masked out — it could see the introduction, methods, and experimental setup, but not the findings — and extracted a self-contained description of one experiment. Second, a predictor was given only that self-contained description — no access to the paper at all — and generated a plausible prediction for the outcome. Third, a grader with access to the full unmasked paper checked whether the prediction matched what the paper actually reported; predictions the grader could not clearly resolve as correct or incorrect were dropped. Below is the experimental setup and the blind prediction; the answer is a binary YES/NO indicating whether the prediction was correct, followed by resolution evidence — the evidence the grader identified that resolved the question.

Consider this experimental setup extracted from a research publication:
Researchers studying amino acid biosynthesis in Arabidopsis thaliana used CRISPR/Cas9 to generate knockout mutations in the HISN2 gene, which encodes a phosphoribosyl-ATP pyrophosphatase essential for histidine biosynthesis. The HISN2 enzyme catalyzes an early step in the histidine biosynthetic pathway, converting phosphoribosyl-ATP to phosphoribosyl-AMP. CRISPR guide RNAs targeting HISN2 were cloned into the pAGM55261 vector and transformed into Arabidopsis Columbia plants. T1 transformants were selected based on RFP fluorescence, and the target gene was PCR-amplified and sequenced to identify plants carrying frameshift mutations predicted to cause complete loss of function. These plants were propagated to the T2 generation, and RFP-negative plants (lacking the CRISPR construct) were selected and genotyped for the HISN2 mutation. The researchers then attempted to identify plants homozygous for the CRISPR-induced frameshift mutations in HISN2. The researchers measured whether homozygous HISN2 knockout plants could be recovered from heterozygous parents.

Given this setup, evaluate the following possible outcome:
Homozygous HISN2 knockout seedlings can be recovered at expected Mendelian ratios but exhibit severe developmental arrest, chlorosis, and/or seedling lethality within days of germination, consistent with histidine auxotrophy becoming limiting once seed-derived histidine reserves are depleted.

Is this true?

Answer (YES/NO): NO